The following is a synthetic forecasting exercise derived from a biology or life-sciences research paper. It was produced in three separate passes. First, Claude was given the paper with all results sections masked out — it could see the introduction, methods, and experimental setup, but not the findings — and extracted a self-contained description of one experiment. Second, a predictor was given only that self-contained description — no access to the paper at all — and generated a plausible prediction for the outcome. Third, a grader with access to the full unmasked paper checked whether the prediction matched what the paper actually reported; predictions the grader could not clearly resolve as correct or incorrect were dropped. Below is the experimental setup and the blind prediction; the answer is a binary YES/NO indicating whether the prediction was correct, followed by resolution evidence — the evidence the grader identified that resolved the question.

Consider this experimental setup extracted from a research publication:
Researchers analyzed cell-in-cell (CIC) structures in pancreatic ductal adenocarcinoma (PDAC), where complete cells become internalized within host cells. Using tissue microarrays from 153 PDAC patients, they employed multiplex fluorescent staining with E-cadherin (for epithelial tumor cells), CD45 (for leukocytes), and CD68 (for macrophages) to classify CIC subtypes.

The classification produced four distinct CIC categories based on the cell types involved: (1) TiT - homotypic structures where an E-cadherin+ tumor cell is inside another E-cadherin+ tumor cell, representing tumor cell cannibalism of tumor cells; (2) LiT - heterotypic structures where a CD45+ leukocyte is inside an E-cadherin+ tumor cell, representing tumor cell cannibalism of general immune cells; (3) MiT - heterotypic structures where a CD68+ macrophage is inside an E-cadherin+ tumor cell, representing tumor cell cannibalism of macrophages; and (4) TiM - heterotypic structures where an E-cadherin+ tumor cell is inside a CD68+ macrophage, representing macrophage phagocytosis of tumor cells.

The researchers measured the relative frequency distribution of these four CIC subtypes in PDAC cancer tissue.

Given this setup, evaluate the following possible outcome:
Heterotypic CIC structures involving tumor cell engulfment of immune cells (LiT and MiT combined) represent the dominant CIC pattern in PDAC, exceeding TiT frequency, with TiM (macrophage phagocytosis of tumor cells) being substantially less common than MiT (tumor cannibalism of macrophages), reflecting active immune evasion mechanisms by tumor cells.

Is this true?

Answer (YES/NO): NO